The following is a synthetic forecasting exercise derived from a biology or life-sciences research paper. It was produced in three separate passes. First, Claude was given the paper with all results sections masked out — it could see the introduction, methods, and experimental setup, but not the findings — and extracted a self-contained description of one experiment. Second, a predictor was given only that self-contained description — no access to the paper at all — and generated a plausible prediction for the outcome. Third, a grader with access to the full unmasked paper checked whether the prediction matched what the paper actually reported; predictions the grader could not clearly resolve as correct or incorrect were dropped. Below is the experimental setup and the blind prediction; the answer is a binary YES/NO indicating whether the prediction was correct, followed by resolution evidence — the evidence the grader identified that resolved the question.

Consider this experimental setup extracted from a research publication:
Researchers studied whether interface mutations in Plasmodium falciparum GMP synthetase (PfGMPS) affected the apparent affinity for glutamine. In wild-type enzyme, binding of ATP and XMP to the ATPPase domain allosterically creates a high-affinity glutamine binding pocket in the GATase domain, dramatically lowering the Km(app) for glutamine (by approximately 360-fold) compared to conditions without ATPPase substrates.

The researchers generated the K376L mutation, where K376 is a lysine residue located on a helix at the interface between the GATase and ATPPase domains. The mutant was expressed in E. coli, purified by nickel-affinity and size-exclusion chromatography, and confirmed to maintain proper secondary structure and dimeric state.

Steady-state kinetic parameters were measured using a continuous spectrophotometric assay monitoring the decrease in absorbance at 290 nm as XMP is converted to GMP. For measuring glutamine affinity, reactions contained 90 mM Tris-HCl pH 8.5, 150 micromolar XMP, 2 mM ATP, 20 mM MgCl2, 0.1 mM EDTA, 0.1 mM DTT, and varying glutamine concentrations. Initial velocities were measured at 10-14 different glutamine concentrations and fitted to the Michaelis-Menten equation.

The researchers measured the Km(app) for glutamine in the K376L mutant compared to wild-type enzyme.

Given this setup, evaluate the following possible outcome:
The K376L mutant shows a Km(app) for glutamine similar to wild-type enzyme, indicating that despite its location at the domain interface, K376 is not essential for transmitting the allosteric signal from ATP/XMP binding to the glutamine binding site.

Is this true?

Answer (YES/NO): NO